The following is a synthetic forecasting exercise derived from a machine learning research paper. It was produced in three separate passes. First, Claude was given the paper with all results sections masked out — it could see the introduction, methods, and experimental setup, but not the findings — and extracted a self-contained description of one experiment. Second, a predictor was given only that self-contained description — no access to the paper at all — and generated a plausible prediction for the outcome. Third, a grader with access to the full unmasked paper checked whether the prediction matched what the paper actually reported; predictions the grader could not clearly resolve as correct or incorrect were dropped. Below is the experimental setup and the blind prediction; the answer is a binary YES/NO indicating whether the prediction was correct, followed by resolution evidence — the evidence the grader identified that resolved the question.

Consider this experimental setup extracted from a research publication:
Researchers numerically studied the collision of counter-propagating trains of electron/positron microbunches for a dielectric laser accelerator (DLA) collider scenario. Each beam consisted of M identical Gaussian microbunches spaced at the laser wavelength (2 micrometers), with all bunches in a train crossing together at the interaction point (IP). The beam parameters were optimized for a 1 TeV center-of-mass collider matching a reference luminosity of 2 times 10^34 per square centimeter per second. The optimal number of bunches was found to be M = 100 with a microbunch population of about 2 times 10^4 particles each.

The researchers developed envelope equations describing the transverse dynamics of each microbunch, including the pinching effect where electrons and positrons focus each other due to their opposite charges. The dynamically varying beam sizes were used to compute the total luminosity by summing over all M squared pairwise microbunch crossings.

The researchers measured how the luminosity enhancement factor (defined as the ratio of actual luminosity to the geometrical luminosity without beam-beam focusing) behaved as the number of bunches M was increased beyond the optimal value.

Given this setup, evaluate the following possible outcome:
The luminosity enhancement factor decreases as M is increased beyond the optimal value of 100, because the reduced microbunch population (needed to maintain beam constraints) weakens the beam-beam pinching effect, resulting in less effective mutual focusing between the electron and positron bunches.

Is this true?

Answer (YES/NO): YES